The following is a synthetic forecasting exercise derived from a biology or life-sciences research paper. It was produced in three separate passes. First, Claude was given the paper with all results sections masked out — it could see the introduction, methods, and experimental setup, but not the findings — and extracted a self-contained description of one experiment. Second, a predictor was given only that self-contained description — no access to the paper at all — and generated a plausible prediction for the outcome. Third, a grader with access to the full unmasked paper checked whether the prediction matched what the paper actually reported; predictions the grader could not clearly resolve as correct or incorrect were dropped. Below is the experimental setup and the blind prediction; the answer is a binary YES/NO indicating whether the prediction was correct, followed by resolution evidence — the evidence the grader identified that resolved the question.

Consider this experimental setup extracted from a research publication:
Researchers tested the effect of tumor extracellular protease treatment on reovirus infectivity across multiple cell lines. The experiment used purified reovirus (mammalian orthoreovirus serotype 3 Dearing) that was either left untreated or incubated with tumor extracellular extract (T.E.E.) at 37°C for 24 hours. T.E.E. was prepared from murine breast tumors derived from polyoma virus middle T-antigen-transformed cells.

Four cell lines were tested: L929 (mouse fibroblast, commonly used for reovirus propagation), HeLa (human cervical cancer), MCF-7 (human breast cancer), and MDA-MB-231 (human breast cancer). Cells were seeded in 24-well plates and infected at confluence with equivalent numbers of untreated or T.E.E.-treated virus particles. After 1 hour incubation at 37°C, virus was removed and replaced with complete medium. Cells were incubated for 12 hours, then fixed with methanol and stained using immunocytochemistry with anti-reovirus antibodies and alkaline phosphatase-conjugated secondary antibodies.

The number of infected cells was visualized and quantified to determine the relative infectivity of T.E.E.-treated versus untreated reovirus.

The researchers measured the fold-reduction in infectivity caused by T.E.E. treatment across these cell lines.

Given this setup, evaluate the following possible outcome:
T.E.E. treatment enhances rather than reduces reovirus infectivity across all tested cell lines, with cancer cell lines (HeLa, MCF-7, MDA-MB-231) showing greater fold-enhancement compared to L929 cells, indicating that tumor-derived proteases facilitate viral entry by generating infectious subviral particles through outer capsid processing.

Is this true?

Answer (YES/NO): NO